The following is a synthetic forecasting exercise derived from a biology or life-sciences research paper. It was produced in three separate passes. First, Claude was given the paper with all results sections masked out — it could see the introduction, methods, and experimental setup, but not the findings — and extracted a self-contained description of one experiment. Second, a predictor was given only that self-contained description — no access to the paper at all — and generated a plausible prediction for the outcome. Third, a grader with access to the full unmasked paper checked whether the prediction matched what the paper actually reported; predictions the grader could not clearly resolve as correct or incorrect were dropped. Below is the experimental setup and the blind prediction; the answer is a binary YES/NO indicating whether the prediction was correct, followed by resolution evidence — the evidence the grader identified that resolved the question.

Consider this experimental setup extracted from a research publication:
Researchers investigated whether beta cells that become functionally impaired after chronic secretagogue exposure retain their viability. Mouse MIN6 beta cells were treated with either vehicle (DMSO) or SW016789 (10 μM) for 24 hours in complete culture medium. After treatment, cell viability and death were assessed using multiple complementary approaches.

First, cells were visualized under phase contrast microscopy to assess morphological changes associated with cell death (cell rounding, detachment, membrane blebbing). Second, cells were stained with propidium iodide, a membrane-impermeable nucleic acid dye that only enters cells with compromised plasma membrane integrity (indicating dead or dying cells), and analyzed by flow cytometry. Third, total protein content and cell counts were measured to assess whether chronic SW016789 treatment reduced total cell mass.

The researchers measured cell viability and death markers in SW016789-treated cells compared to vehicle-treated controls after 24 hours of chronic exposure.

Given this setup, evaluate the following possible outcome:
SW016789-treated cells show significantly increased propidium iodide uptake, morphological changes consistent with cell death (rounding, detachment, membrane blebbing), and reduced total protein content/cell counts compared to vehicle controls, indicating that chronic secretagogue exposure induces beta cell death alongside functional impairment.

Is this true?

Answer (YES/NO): NO